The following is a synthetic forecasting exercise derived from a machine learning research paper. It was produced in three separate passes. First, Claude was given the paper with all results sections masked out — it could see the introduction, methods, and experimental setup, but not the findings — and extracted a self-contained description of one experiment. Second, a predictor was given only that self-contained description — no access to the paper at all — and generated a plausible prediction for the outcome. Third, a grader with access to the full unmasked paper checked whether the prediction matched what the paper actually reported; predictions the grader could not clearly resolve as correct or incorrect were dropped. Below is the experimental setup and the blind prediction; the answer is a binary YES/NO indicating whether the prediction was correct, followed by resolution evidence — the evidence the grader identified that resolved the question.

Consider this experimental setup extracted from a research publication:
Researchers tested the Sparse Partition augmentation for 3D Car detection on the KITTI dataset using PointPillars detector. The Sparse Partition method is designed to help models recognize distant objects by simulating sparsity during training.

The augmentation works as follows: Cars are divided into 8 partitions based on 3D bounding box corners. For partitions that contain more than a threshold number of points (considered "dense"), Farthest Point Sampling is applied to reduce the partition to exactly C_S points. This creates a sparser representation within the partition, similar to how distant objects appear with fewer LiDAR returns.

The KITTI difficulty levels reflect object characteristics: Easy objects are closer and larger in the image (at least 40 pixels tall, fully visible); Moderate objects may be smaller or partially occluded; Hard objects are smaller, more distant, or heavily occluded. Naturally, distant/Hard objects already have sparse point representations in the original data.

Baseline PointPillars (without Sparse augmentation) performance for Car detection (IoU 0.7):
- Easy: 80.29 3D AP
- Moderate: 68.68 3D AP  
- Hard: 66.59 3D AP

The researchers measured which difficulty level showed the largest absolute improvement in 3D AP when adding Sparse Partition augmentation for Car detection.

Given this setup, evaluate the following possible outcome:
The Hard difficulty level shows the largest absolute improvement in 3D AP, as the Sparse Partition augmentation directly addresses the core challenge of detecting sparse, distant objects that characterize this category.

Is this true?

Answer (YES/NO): NO